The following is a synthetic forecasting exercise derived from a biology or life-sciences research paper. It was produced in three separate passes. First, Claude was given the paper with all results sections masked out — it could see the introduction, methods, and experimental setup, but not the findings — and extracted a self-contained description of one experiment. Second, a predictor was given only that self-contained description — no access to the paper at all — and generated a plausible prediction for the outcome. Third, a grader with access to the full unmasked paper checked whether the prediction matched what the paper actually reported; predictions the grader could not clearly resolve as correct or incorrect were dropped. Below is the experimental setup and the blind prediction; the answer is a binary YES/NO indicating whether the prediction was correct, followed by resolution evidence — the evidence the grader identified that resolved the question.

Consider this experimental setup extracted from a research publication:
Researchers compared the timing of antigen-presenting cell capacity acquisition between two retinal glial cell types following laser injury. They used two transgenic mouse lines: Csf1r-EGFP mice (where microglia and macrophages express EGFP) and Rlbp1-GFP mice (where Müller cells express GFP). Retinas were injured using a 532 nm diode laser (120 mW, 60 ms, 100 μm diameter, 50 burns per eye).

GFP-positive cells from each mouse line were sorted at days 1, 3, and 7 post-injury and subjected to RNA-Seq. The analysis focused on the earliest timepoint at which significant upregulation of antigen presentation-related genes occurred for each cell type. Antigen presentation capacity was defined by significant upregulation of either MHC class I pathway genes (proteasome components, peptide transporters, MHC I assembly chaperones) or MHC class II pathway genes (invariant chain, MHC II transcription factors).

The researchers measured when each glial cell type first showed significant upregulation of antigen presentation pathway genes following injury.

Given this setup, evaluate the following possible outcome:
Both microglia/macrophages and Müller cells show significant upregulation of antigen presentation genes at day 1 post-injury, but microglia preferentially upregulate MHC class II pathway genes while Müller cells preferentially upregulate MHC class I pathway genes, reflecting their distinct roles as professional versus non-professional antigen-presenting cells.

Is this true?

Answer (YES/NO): NO